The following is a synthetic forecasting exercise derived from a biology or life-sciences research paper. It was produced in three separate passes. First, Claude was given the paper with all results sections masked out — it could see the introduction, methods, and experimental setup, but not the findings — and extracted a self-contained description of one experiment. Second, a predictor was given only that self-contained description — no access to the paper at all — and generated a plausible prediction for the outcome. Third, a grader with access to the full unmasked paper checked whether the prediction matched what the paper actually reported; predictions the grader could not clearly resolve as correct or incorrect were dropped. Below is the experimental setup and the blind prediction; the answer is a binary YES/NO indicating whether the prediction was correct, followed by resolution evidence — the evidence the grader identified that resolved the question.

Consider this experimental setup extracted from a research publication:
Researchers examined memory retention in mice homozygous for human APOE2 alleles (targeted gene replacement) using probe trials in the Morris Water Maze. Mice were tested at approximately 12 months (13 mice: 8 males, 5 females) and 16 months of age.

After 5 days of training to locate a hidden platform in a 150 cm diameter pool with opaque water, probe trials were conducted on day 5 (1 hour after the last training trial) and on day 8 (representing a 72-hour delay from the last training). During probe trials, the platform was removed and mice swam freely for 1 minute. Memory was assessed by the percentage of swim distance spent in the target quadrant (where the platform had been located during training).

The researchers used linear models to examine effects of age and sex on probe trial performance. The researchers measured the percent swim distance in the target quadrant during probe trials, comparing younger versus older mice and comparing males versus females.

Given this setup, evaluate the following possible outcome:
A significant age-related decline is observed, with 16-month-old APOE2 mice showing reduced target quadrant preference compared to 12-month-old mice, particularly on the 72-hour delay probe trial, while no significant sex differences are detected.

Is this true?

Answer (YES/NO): NO